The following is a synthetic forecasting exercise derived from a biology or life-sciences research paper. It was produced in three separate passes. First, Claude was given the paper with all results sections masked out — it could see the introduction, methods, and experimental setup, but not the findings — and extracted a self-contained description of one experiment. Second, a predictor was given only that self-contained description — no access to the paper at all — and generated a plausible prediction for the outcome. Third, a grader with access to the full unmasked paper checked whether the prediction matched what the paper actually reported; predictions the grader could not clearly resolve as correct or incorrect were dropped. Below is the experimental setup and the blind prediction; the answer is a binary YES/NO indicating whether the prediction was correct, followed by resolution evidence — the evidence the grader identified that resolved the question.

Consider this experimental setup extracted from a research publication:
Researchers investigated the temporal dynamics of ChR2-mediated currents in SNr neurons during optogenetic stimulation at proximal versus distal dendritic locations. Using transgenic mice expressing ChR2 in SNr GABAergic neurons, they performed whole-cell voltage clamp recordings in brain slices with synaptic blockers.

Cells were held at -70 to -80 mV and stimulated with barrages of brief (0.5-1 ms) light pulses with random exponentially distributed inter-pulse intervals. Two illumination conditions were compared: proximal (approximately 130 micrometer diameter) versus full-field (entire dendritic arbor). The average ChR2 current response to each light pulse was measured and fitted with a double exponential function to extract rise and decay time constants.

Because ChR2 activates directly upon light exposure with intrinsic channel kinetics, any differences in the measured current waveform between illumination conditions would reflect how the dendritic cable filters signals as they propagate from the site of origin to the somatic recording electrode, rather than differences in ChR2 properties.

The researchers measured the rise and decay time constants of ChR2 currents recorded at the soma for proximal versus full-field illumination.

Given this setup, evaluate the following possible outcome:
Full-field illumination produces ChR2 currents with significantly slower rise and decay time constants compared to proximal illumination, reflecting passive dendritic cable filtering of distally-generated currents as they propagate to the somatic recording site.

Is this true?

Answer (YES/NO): NO